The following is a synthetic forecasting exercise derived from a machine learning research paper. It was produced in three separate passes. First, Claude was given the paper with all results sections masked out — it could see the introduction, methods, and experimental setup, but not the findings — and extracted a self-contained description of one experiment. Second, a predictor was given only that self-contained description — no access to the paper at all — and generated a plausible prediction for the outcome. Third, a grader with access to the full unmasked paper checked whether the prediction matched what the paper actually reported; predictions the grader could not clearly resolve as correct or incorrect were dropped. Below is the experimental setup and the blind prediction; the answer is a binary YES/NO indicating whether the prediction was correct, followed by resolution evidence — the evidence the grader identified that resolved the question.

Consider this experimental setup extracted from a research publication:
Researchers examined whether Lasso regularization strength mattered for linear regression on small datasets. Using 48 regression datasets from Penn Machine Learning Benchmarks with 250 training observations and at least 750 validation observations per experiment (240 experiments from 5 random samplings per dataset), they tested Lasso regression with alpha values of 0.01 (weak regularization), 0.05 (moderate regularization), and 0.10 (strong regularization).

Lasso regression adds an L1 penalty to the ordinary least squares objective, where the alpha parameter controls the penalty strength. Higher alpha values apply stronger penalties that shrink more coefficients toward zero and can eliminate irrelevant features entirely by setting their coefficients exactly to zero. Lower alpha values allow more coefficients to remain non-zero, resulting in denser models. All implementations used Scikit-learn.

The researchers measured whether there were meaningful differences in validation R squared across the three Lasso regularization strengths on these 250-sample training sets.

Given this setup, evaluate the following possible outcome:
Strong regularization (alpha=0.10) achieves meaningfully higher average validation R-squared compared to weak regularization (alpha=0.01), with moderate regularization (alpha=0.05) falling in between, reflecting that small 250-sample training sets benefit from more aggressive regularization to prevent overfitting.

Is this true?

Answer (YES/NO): NO